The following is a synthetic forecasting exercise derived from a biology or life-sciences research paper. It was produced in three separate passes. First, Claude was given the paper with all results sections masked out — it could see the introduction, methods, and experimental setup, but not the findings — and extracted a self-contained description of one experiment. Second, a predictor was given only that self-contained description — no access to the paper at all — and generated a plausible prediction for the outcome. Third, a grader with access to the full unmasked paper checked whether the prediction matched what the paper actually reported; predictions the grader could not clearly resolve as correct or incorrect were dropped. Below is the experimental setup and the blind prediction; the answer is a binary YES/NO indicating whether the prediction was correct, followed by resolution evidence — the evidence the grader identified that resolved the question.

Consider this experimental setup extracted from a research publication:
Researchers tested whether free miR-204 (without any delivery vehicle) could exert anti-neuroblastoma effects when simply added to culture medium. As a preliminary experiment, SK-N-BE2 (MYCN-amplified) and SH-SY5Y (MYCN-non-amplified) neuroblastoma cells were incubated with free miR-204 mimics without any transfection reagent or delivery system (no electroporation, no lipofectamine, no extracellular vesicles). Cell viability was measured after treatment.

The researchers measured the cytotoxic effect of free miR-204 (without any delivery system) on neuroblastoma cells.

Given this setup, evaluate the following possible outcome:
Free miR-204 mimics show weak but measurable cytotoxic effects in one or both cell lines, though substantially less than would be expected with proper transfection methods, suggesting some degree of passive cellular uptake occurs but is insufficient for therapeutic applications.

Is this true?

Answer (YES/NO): NO